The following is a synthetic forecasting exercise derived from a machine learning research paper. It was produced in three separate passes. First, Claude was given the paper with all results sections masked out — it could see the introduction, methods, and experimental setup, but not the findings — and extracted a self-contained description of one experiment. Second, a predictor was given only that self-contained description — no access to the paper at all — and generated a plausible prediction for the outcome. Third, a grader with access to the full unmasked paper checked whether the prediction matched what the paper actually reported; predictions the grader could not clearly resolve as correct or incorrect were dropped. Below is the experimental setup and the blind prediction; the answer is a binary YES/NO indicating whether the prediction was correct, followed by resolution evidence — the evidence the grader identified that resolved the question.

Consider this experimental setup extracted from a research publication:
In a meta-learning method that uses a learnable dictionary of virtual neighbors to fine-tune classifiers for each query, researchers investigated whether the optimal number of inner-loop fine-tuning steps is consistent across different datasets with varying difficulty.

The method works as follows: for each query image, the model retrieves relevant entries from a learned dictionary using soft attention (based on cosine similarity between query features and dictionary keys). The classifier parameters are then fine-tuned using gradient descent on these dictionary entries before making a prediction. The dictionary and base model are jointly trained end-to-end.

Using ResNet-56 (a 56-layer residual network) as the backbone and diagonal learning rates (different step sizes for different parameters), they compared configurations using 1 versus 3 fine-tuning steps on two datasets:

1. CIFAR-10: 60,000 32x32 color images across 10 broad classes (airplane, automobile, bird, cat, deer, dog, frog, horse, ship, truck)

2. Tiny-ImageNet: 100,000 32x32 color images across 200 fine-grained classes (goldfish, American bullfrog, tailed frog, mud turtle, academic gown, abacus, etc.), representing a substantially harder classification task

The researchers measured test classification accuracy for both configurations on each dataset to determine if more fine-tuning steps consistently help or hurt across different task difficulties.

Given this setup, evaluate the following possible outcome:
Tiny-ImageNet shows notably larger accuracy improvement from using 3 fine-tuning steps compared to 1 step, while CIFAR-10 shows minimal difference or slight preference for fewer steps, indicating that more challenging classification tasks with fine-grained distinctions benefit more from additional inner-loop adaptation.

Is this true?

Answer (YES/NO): YES